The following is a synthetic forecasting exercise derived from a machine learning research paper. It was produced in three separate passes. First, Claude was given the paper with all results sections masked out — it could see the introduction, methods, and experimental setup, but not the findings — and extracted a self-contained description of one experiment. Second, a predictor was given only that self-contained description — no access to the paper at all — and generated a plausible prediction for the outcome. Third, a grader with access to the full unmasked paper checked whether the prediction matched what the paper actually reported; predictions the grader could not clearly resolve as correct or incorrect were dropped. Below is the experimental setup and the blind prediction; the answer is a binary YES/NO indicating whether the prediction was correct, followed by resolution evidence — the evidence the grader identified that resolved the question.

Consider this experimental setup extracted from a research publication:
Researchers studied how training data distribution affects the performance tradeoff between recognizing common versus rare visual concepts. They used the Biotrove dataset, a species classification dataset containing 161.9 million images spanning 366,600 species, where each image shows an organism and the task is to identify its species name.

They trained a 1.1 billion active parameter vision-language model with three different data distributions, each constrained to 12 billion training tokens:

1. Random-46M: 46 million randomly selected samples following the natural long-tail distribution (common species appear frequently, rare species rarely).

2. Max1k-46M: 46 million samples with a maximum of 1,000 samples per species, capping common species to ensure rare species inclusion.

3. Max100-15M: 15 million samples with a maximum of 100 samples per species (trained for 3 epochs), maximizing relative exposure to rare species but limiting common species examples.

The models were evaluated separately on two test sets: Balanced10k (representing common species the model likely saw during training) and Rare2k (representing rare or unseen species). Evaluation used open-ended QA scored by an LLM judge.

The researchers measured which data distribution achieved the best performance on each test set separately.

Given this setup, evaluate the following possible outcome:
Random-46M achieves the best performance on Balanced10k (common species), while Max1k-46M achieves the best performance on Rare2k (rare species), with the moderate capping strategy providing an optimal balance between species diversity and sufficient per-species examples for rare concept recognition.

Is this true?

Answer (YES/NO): NO